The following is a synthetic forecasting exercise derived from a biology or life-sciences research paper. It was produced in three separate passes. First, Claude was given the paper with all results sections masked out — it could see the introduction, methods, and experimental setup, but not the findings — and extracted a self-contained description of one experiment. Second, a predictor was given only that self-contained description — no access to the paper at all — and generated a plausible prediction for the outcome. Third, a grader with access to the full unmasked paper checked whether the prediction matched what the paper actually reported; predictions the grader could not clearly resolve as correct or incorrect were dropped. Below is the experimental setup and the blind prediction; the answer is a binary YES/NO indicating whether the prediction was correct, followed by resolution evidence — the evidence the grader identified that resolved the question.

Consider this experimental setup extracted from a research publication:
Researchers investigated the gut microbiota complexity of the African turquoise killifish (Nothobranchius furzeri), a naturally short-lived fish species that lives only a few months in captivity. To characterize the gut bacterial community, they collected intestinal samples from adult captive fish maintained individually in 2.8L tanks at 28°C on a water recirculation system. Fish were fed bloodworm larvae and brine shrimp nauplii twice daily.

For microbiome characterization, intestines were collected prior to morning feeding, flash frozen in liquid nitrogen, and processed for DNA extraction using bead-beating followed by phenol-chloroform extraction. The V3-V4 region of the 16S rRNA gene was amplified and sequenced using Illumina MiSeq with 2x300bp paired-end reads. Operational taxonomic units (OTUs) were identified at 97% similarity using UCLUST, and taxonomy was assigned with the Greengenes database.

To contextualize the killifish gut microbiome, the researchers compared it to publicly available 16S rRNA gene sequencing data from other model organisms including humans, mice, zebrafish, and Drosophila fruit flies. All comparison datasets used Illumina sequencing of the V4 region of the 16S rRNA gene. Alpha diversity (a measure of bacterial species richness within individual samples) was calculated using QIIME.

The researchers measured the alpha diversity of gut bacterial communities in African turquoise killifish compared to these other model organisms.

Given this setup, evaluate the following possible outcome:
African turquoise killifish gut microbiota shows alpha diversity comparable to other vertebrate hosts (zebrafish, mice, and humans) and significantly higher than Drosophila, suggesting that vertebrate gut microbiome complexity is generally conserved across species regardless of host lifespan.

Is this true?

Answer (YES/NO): YES